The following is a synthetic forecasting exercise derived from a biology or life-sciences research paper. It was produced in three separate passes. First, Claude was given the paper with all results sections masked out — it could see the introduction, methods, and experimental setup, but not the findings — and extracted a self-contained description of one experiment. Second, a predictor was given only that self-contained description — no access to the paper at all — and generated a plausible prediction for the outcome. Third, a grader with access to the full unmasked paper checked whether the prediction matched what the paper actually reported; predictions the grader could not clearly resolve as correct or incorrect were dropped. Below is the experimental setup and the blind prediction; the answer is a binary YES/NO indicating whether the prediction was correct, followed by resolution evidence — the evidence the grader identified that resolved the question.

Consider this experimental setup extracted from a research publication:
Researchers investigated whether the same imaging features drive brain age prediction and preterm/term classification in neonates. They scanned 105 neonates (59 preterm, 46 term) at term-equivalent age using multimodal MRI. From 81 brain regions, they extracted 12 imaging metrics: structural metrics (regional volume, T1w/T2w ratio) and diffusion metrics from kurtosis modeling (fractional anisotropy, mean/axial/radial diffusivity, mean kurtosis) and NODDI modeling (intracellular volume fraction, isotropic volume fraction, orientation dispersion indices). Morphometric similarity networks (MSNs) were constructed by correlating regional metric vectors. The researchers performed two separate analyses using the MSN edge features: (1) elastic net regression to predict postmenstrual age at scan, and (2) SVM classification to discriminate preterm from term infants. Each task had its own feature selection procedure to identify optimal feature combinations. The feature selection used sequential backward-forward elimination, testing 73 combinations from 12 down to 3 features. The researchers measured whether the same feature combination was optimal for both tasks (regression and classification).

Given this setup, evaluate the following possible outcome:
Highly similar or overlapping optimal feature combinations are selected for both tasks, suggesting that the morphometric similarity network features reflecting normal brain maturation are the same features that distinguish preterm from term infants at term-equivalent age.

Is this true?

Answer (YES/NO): NO